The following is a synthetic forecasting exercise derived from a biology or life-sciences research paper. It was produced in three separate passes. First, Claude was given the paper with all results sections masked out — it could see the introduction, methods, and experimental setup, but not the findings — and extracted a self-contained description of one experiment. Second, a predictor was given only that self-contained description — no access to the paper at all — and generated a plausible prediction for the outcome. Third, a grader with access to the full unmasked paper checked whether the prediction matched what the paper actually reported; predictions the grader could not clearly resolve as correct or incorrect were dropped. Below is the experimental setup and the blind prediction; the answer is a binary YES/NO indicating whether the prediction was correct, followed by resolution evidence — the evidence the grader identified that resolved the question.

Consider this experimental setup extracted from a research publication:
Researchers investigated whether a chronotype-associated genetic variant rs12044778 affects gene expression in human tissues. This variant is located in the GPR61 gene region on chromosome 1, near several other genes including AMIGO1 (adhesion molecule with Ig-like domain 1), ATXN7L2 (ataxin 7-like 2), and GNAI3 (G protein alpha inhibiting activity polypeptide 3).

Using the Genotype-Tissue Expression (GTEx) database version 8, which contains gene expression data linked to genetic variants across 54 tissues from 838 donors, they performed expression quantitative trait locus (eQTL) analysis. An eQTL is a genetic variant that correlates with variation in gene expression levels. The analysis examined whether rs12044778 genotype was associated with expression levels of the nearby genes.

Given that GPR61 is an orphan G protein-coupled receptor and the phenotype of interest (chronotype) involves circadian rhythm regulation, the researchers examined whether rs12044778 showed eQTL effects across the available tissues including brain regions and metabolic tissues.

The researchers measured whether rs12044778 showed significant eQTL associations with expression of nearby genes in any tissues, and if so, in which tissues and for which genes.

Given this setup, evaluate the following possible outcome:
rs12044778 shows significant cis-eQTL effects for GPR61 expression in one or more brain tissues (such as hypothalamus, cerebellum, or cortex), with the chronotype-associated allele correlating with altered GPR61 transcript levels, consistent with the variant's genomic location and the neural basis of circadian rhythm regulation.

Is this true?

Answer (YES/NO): NO